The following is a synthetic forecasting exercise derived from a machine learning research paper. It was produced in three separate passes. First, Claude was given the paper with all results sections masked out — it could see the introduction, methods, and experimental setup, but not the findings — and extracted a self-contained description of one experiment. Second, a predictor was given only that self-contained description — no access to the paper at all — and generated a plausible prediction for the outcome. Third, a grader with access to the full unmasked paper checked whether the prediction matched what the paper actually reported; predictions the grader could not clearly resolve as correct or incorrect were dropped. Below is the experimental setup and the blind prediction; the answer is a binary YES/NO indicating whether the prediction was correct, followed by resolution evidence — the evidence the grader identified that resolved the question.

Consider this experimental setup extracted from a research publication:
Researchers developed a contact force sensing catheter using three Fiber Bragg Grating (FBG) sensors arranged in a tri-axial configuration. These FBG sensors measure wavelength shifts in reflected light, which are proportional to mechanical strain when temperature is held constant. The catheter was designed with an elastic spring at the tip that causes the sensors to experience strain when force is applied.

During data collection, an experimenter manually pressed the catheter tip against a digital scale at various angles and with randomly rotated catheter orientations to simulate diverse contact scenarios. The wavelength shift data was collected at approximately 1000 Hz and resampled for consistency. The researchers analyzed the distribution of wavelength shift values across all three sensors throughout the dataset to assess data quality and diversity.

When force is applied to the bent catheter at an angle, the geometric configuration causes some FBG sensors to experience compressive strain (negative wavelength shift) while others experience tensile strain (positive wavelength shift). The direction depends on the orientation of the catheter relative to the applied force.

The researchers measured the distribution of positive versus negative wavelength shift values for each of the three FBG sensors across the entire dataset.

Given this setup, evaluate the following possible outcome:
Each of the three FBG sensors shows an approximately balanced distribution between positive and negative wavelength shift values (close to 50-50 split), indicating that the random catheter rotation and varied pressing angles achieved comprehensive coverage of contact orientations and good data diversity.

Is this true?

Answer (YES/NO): YES